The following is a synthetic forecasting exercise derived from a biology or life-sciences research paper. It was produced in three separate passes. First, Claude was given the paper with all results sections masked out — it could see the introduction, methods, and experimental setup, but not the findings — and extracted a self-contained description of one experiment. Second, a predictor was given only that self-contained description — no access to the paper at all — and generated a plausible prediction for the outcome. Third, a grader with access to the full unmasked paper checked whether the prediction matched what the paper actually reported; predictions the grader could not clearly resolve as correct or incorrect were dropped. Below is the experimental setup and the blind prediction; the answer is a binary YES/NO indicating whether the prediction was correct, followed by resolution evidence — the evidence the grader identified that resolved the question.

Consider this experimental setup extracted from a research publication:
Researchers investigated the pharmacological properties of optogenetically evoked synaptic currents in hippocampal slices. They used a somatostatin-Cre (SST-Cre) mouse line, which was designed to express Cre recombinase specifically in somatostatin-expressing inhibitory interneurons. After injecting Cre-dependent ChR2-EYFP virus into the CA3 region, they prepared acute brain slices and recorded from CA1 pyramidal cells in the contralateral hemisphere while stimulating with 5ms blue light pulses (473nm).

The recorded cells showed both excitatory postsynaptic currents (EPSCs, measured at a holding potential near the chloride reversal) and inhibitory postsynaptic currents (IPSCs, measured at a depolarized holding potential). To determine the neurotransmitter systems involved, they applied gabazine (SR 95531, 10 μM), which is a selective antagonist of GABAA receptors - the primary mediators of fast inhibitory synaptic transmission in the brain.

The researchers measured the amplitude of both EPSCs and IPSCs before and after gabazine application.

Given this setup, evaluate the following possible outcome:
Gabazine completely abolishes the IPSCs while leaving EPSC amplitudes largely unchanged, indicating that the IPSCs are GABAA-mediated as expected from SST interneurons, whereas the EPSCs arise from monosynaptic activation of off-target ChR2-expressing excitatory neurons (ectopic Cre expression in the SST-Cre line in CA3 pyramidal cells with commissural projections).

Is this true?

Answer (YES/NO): YES